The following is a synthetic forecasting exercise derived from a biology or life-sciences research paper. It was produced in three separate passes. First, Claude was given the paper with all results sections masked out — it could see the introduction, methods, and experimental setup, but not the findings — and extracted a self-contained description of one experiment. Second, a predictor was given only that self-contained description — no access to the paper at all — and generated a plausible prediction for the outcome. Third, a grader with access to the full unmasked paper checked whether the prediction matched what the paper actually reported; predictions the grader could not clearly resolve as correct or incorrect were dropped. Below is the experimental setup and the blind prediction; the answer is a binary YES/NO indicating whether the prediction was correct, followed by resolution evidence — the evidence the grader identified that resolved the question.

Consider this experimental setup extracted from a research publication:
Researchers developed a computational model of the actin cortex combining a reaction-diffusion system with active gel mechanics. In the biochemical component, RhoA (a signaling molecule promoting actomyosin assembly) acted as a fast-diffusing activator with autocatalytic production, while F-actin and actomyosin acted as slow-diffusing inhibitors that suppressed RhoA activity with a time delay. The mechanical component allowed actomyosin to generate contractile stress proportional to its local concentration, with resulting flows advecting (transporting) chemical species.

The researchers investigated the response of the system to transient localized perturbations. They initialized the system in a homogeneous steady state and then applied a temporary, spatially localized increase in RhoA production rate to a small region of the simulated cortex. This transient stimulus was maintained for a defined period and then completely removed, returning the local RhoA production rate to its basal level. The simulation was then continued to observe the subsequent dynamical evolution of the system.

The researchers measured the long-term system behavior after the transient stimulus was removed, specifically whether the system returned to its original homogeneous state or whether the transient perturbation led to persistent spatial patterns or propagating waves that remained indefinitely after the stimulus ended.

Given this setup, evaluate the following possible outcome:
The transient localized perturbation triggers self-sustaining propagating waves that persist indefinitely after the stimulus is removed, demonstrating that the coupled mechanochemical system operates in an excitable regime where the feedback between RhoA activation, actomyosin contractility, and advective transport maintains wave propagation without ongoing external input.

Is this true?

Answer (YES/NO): NO